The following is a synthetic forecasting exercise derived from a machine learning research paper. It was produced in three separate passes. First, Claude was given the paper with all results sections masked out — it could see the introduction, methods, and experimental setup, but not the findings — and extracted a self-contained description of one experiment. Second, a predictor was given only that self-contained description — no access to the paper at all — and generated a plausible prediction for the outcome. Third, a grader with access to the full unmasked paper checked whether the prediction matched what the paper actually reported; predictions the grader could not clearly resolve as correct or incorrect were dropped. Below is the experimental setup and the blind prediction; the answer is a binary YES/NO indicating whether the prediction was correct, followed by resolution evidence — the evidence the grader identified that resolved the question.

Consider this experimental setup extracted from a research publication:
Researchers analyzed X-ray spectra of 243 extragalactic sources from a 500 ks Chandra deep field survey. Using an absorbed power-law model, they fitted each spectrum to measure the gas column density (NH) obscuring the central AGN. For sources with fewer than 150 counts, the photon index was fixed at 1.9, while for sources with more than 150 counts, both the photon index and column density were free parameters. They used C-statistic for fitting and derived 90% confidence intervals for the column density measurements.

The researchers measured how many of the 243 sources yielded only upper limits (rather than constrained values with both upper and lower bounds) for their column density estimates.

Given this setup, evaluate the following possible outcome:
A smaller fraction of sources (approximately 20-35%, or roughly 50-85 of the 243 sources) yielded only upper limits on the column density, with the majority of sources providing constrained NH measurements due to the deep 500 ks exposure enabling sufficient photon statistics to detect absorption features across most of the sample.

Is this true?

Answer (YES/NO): NO